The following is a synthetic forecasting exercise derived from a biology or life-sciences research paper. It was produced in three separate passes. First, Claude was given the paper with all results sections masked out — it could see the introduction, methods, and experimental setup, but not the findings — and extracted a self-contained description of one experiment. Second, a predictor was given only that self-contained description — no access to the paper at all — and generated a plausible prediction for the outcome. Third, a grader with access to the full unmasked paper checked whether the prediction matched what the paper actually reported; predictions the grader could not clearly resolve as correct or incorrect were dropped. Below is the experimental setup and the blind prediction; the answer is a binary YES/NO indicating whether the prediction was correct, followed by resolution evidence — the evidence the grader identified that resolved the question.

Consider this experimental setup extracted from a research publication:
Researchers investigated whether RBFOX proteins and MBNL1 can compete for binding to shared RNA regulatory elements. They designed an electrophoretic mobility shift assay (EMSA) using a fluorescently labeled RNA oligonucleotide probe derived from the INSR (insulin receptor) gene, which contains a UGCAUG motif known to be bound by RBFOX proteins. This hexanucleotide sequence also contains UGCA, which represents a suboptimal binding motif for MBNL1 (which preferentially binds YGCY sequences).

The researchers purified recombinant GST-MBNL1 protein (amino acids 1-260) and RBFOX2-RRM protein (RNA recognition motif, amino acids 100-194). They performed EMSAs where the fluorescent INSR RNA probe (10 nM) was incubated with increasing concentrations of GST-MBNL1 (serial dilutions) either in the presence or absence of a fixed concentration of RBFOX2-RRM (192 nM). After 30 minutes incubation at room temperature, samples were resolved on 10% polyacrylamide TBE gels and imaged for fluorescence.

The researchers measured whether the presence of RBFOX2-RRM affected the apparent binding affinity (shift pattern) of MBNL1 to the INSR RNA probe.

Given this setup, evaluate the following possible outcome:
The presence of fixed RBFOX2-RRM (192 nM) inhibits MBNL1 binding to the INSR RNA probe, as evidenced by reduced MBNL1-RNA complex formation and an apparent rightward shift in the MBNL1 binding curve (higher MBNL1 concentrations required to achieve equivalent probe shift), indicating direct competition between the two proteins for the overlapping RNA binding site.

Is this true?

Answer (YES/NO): NO